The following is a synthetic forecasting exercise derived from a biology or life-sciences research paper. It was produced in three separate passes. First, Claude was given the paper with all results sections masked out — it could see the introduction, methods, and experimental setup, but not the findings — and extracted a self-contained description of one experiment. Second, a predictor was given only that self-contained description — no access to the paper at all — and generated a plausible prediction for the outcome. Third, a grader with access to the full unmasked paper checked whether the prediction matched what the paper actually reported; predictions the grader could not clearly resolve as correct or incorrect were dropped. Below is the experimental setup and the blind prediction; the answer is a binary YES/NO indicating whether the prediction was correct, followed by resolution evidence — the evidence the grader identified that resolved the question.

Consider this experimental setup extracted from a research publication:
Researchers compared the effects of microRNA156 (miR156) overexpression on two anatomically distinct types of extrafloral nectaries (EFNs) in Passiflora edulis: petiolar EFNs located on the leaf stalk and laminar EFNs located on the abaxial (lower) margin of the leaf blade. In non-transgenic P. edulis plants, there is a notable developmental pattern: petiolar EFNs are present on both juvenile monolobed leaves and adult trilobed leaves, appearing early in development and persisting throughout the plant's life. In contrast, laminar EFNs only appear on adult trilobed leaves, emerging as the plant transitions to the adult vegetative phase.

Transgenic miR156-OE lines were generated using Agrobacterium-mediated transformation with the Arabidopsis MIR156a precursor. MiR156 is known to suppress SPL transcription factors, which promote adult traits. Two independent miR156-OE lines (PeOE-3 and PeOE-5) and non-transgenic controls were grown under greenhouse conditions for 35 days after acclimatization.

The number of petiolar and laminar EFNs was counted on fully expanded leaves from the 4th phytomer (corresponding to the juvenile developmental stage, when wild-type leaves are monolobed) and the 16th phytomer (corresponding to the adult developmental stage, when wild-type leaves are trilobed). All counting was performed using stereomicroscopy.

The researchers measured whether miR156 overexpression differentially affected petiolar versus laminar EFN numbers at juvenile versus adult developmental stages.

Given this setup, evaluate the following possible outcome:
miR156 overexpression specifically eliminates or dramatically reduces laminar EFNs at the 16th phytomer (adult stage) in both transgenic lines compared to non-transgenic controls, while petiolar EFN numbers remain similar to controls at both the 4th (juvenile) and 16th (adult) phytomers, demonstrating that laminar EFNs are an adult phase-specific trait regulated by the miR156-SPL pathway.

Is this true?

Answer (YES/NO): YES